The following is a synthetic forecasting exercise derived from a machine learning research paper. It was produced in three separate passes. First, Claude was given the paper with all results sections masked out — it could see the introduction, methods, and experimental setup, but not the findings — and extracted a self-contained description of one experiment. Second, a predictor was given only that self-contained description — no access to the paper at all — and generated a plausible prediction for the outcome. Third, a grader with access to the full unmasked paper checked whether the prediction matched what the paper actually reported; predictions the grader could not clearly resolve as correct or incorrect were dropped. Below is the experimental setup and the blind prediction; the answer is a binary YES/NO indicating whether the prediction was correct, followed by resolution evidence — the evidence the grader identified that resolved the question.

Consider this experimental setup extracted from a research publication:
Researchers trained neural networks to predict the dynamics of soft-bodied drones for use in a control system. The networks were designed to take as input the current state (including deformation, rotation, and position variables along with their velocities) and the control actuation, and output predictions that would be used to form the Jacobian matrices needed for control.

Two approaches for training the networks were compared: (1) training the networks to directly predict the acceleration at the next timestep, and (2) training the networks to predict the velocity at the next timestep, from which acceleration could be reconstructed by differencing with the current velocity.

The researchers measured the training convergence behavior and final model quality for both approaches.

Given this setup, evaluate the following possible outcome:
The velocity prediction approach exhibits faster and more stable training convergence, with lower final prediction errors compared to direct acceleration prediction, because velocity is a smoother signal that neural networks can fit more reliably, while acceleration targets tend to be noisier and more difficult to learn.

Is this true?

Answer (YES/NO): NO